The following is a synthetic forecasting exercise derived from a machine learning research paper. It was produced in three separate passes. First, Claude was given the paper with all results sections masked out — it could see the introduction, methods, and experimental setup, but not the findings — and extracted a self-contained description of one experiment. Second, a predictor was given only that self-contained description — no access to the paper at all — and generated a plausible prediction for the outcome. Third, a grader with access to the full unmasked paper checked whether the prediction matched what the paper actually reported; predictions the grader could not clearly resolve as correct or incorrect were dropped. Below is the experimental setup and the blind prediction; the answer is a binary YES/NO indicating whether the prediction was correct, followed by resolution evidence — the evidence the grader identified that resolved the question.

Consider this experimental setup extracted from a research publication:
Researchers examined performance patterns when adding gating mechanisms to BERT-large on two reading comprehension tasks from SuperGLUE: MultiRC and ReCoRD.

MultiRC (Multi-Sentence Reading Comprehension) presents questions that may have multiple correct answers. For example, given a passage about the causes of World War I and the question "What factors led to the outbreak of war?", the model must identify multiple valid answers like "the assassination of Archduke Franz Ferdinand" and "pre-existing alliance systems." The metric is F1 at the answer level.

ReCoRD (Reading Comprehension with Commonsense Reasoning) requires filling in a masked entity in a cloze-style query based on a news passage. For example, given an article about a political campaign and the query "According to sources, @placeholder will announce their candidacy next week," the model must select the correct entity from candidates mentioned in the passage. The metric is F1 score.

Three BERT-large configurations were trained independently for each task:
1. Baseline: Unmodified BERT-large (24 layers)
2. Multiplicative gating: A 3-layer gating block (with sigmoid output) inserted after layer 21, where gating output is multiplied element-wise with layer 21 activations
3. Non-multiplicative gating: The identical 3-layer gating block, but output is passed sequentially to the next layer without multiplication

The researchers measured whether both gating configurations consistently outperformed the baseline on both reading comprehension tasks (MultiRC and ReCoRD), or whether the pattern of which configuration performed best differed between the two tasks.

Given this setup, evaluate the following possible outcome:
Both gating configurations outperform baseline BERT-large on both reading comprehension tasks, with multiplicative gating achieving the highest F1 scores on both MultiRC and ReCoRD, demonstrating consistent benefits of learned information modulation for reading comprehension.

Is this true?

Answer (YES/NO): NO